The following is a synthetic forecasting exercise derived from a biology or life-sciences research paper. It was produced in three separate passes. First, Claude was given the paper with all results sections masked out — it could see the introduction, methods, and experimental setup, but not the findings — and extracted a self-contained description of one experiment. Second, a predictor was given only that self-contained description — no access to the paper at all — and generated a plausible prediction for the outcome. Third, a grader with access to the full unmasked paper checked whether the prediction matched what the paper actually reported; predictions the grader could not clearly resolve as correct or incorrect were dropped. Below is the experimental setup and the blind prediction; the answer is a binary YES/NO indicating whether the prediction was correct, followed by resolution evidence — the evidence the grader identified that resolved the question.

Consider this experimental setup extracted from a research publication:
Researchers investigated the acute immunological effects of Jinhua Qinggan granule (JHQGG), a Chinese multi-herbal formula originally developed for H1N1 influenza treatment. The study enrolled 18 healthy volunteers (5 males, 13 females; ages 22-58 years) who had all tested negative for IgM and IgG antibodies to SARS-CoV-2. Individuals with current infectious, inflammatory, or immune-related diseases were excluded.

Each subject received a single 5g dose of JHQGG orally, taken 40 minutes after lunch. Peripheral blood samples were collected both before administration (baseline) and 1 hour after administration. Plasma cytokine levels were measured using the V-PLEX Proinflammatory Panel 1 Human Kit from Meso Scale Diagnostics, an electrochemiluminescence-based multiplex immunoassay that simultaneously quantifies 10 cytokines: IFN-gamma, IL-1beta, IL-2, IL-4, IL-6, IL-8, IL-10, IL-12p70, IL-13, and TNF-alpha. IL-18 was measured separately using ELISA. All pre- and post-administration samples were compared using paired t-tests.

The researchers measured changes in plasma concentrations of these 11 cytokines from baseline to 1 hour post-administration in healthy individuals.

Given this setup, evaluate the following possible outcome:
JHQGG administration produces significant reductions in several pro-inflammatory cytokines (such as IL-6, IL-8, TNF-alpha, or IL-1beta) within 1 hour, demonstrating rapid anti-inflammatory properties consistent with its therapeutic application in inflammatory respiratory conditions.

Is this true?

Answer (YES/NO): NO